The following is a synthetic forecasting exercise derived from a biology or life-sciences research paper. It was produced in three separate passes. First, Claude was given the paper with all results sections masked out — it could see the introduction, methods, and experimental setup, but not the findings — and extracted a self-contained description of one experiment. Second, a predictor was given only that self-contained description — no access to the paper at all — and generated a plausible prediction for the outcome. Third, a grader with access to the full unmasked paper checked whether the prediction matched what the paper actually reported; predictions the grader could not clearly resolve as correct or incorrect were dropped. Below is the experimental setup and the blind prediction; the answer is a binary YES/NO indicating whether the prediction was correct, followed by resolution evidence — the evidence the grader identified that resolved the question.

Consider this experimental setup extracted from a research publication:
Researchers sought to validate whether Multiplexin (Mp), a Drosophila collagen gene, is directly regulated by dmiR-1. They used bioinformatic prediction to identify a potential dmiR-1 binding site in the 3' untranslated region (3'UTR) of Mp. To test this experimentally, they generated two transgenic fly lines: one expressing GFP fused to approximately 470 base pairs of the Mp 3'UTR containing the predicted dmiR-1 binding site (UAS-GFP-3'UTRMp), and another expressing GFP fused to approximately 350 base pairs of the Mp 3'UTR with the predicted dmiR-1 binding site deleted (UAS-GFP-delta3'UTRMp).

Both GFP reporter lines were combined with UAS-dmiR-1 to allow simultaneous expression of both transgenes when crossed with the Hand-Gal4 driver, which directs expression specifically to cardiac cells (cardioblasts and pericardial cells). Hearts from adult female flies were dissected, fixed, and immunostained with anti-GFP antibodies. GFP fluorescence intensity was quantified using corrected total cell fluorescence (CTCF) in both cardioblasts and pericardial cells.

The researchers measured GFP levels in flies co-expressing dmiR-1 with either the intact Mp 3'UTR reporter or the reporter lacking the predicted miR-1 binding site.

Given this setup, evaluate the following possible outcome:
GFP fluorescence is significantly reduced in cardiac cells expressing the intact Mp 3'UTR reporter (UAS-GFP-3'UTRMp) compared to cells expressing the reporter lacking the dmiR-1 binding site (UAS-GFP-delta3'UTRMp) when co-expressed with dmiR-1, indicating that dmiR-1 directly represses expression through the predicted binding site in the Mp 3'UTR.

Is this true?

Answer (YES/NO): YES